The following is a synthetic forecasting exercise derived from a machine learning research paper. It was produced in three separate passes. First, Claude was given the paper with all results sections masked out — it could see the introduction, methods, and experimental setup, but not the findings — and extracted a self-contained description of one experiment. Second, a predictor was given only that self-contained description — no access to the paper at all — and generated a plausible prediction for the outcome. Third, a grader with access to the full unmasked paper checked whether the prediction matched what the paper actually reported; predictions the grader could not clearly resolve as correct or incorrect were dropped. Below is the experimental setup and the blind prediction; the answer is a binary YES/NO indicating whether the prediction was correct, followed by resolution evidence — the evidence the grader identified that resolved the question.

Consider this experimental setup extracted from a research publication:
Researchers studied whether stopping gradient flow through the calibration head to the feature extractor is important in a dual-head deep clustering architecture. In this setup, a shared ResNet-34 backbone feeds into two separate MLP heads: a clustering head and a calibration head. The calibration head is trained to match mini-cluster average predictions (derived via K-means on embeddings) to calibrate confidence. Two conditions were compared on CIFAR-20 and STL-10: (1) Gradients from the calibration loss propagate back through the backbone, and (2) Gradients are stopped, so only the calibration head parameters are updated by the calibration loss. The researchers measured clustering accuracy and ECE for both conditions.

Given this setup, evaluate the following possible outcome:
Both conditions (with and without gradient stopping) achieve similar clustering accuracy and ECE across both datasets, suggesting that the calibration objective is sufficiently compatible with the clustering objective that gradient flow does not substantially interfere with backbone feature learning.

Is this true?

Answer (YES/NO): NO